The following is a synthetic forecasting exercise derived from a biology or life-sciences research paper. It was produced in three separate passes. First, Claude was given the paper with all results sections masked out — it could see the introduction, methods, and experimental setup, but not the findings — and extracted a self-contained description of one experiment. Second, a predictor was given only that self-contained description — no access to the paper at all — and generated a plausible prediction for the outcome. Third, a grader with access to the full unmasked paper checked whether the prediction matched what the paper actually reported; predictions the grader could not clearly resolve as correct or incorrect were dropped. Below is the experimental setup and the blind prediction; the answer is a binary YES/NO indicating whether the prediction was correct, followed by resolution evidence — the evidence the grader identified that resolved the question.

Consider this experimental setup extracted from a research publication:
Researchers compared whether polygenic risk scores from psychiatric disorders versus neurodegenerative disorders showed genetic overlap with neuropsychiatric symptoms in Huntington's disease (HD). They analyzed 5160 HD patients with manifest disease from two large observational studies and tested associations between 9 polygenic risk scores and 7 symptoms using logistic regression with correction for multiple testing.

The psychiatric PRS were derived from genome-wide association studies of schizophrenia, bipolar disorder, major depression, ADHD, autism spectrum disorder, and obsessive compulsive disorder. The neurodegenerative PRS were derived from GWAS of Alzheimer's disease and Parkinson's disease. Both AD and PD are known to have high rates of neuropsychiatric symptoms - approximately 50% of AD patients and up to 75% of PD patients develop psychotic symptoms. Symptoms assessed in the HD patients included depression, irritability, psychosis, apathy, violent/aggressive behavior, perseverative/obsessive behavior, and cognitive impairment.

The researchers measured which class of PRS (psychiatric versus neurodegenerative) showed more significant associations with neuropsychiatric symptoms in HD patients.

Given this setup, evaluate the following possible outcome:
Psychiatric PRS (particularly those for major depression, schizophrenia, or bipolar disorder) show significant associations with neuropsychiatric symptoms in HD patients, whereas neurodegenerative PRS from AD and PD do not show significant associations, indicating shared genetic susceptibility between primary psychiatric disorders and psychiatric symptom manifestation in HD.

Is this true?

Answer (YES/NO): YES